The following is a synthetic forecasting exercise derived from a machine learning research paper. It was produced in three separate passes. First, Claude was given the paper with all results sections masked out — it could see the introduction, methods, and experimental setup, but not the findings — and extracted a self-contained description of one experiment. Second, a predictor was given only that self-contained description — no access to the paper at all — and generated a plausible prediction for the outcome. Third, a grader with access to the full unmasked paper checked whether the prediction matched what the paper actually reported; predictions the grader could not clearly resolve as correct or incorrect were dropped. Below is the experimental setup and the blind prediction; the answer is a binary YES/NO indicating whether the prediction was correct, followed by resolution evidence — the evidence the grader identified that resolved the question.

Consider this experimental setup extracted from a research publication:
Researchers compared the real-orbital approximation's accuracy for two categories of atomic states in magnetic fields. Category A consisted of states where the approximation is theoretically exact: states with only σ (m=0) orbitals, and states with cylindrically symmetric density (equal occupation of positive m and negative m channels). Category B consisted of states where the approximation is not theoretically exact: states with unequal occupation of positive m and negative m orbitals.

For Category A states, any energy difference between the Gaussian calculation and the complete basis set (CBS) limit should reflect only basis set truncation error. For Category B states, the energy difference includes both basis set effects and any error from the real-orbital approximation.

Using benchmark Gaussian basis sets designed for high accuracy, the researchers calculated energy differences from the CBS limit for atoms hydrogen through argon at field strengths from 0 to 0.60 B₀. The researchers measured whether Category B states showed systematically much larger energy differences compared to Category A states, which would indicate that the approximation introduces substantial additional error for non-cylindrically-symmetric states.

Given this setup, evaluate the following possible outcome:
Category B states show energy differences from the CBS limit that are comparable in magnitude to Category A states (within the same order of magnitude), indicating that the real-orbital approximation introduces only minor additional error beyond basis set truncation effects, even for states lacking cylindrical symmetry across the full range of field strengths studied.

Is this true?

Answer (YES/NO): NO